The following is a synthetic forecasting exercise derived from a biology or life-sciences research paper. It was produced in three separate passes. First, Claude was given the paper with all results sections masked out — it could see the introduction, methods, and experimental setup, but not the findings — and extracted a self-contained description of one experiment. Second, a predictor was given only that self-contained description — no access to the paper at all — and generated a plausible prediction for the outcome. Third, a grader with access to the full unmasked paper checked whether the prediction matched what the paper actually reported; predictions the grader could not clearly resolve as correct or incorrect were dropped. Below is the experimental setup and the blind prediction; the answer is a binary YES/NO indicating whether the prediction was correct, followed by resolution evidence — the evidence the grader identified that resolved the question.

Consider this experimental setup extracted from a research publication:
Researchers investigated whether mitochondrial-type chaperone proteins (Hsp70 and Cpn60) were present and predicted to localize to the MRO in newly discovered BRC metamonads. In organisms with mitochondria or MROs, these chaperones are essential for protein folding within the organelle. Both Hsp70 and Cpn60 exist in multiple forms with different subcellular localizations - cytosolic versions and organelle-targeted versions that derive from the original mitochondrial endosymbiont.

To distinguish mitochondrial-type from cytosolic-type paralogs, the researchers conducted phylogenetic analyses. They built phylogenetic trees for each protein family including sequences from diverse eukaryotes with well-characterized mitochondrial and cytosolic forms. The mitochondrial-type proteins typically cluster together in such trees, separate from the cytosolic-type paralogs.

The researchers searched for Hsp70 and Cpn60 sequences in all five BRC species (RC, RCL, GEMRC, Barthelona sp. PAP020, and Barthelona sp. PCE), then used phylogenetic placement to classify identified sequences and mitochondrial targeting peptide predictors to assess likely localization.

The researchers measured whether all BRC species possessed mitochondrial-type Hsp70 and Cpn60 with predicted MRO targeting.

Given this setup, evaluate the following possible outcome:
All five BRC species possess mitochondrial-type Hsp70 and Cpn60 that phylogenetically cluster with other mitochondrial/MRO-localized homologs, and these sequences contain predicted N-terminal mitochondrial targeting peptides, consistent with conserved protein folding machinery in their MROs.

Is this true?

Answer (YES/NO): NO